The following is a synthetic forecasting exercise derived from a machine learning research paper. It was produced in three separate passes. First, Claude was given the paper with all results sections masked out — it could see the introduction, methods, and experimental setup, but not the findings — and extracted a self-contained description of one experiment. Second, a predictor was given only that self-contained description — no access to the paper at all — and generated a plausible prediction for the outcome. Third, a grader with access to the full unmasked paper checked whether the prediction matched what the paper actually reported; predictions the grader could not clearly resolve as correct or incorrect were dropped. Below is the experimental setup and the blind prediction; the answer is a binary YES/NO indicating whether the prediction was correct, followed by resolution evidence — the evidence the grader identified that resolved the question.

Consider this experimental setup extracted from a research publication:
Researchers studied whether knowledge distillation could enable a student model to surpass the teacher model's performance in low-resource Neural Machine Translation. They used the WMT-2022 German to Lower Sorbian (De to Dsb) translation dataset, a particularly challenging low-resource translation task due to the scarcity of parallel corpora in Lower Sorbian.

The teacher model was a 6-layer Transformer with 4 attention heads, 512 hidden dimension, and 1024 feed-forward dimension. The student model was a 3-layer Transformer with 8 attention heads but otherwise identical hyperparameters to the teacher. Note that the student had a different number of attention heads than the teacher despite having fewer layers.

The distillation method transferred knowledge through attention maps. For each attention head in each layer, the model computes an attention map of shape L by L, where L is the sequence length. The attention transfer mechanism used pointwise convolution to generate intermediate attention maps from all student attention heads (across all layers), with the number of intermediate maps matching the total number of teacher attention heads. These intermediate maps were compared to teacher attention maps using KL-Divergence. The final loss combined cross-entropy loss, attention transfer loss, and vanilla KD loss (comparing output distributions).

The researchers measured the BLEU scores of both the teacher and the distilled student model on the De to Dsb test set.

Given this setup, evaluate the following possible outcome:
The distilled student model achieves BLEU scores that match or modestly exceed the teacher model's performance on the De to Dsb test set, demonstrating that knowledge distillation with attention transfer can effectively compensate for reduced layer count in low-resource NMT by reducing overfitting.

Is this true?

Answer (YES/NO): YES